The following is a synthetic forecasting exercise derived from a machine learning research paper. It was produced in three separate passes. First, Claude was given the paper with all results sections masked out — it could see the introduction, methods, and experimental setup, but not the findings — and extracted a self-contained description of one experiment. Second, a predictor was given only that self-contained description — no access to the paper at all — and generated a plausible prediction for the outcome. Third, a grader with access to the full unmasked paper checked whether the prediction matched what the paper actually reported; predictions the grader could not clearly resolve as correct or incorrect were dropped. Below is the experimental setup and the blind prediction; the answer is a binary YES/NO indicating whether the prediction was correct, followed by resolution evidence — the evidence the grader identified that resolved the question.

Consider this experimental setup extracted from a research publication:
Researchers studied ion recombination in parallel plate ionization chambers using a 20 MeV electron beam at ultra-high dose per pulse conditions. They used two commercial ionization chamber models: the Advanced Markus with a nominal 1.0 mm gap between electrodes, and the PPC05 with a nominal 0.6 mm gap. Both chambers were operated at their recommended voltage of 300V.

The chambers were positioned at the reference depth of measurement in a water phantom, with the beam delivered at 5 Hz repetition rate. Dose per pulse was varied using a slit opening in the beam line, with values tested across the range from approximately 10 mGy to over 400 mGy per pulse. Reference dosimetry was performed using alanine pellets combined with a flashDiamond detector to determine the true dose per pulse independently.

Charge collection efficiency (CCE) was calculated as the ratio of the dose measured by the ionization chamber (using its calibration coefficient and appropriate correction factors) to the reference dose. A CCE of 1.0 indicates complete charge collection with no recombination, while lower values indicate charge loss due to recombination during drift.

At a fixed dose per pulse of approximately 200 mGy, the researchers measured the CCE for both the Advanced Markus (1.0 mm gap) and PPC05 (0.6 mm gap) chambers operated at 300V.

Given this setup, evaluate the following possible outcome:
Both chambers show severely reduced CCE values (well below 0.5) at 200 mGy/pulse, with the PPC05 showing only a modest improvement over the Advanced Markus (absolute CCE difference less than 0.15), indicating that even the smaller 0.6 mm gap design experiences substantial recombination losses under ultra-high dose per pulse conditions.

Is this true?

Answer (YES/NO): NO